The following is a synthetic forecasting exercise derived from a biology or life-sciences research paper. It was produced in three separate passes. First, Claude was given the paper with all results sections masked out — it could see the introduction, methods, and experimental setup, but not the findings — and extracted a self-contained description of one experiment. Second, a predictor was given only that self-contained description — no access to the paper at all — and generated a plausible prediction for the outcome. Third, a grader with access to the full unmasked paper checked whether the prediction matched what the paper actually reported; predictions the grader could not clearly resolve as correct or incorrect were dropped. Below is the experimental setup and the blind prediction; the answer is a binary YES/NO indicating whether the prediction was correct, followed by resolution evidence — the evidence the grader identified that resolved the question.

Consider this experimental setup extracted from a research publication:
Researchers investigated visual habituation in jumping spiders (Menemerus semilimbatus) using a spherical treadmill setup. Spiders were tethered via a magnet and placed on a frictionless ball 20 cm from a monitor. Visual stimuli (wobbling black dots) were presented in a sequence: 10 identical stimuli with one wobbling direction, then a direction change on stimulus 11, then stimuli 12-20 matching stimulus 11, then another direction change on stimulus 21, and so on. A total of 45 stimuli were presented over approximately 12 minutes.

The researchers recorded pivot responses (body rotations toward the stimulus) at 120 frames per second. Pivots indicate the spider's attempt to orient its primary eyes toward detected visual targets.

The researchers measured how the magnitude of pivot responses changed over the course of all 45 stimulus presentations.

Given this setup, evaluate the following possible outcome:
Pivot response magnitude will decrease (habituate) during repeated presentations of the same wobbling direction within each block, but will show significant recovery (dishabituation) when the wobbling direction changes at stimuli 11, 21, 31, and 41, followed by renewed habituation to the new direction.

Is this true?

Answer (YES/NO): NO